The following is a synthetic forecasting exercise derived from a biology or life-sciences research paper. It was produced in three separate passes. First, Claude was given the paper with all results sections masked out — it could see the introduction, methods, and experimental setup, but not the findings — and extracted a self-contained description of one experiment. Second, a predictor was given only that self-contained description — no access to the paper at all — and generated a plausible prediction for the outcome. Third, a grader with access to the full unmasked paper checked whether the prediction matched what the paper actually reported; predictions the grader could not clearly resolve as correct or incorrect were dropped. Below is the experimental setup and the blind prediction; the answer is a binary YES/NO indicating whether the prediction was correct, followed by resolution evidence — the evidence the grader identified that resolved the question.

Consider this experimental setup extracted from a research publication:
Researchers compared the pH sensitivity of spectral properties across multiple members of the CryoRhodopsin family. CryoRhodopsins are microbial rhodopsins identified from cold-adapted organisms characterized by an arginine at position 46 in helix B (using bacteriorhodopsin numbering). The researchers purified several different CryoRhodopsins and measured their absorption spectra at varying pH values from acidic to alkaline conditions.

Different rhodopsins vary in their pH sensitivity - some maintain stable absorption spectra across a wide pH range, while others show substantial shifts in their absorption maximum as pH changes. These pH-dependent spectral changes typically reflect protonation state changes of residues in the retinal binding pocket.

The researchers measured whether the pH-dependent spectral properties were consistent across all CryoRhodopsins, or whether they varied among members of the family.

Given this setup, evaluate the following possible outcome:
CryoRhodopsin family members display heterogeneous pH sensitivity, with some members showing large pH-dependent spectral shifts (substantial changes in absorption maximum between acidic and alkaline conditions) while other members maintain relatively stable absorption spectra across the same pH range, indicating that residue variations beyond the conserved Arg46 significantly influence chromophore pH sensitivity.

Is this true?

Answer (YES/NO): YES